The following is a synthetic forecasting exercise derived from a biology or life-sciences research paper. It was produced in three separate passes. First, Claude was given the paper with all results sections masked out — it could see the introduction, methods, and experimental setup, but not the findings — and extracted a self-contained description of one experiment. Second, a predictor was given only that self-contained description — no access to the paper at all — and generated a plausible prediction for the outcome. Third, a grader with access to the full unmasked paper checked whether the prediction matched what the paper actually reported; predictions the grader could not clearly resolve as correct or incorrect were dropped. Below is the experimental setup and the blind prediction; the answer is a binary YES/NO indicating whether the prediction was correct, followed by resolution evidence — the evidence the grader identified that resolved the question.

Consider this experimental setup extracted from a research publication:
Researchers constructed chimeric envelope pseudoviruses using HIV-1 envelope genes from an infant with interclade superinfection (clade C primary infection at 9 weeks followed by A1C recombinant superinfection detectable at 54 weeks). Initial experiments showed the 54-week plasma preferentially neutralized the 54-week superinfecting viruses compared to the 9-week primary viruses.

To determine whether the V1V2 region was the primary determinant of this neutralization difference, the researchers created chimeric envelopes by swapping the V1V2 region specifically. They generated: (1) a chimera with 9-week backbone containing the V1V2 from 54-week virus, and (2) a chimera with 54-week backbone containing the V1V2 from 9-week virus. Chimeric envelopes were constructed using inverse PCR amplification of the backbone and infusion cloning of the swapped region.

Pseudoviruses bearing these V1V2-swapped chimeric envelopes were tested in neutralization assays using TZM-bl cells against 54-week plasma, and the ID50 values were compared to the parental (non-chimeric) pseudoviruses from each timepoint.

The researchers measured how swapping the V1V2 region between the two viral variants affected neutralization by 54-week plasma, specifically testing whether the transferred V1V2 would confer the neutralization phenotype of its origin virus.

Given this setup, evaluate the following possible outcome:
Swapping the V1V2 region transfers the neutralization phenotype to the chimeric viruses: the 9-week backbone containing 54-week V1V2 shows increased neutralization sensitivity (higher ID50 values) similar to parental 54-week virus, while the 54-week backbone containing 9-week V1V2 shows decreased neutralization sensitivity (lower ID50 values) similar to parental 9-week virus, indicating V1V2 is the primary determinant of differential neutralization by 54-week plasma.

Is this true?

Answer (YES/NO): NO